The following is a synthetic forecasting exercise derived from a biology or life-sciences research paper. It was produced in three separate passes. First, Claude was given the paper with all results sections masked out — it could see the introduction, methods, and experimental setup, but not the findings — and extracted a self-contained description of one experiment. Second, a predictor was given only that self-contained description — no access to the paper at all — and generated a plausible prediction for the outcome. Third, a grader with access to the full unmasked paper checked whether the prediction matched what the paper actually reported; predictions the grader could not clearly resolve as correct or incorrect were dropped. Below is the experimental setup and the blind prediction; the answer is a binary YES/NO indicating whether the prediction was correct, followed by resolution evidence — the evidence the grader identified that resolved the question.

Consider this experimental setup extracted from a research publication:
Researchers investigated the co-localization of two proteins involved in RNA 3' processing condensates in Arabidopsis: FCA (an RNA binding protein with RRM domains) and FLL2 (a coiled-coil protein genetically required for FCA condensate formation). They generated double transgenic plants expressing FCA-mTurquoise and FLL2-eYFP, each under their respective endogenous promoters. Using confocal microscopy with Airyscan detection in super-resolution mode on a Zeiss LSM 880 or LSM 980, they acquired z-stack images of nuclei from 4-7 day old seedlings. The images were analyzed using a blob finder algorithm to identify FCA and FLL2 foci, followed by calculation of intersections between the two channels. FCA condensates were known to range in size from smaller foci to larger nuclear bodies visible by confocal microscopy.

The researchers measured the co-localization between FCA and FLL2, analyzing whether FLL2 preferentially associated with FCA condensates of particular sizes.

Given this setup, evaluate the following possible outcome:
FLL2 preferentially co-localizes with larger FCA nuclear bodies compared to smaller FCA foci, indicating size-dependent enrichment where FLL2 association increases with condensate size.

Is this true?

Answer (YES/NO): YES